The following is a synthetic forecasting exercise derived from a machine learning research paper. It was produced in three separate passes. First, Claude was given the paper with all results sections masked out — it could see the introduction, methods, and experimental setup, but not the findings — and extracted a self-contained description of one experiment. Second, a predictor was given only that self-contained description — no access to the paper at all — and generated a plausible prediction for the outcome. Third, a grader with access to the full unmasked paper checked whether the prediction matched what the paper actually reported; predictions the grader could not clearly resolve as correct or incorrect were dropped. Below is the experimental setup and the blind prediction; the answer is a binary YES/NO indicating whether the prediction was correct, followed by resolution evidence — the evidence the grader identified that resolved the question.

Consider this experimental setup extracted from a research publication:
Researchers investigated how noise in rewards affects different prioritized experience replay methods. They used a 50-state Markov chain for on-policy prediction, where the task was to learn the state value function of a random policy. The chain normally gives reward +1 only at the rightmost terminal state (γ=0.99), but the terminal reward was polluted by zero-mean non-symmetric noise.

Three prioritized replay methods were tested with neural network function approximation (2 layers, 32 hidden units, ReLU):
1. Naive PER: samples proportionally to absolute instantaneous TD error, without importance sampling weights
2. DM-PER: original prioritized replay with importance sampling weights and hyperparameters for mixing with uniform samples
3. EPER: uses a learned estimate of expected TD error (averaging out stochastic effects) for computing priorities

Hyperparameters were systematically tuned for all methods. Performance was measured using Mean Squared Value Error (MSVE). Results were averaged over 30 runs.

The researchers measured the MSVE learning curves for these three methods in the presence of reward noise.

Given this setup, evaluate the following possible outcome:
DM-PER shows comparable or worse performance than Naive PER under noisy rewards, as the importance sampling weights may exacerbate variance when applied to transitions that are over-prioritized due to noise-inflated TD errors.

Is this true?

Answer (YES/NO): NO